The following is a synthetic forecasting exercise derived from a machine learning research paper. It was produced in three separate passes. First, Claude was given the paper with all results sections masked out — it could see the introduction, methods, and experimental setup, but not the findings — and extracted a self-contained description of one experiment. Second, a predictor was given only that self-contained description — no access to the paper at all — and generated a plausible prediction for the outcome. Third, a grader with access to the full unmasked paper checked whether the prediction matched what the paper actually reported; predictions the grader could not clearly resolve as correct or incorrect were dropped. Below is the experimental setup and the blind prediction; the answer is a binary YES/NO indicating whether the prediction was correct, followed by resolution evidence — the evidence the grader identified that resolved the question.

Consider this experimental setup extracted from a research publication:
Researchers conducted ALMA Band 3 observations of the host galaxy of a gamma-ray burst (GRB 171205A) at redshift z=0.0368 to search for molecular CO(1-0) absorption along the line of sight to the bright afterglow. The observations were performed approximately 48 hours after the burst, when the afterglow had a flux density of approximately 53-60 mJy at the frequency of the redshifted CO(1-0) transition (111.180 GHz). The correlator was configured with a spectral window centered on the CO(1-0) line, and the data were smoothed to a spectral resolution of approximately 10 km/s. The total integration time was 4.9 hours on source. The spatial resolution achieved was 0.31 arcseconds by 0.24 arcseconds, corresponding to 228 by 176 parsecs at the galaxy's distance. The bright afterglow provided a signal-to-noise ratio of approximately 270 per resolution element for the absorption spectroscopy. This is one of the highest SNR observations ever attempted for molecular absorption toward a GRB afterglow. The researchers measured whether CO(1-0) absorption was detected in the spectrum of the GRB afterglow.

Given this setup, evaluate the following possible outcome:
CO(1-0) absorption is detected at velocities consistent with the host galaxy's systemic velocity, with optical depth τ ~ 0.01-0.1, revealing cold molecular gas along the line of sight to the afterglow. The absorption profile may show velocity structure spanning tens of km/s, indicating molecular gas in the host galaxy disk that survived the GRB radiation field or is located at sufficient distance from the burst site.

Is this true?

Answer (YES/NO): NO